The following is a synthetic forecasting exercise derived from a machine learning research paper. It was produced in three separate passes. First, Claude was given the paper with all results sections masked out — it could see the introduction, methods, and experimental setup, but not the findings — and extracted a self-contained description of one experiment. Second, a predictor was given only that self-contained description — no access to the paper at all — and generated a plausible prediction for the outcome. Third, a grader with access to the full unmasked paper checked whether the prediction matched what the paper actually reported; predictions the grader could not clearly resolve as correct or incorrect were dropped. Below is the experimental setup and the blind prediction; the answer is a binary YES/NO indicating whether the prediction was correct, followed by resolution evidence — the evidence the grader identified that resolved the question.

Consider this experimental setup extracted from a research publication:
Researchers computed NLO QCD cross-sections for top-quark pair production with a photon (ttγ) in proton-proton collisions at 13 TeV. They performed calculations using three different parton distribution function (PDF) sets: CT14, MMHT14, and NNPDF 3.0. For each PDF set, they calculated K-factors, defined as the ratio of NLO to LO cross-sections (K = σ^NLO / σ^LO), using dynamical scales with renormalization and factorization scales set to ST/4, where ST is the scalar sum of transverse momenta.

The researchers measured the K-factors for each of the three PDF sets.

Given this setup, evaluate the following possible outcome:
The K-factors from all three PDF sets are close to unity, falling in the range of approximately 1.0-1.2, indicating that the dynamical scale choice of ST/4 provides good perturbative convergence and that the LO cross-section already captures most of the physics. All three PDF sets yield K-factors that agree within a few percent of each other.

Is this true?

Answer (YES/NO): NO